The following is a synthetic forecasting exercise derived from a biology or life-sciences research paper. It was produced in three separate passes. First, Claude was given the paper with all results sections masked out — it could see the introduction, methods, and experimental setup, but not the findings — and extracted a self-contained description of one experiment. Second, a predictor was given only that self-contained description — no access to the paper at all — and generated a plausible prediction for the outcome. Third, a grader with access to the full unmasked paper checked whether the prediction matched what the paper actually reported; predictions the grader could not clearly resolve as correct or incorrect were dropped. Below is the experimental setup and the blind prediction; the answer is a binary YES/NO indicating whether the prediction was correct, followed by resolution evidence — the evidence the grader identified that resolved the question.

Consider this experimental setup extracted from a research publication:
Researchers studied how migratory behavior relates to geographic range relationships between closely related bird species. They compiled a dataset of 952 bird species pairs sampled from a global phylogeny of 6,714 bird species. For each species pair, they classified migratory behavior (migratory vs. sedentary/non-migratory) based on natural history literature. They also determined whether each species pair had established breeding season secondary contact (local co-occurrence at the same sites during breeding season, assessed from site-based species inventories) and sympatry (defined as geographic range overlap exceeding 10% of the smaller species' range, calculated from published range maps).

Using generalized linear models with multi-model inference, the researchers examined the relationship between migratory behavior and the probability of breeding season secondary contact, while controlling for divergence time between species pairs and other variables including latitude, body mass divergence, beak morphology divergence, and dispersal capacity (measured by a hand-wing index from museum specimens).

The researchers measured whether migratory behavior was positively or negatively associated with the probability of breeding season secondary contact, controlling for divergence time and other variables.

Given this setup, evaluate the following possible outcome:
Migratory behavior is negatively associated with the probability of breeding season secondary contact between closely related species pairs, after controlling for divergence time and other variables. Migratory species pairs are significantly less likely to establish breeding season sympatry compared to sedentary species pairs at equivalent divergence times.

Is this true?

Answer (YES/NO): NO